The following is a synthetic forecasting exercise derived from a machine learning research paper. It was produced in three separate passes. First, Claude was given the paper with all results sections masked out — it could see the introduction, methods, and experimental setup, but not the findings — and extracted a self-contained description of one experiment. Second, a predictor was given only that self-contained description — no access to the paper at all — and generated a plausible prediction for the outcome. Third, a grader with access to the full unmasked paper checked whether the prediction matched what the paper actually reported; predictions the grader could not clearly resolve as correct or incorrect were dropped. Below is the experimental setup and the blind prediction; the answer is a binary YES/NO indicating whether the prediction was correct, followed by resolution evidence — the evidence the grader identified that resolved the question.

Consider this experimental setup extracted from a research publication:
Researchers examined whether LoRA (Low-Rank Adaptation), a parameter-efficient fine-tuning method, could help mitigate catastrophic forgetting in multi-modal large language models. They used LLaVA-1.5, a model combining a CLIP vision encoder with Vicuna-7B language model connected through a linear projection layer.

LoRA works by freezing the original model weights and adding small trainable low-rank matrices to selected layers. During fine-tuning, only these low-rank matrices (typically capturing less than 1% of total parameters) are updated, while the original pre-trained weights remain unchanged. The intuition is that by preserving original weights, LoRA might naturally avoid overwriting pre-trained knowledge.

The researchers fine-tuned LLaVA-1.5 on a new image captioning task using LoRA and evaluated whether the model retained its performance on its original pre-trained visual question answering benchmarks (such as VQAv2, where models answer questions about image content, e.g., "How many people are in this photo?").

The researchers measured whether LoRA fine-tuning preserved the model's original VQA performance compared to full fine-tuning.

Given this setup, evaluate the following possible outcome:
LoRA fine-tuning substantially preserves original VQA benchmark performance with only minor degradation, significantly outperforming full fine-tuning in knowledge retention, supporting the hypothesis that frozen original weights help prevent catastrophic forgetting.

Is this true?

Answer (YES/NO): NO